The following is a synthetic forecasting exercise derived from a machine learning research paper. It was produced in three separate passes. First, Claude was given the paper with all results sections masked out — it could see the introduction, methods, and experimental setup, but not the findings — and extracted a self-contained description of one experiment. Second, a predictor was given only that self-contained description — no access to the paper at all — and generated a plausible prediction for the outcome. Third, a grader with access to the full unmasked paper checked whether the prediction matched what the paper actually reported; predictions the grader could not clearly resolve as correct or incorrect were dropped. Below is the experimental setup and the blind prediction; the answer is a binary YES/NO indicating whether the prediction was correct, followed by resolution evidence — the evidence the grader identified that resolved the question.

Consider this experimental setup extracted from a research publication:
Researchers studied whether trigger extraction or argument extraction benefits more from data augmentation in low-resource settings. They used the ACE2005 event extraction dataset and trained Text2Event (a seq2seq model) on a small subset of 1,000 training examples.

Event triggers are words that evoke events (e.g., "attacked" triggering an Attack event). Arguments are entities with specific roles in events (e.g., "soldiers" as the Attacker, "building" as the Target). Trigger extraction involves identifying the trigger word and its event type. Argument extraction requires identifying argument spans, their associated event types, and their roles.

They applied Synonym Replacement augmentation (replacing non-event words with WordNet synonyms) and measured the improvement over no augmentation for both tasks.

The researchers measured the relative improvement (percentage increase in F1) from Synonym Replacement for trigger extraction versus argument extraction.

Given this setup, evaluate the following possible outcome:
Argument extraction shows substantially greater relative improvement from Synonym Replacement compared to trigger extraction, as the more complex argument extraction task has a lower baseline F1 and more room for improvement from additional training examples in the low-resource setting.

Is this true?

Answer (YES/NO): YES